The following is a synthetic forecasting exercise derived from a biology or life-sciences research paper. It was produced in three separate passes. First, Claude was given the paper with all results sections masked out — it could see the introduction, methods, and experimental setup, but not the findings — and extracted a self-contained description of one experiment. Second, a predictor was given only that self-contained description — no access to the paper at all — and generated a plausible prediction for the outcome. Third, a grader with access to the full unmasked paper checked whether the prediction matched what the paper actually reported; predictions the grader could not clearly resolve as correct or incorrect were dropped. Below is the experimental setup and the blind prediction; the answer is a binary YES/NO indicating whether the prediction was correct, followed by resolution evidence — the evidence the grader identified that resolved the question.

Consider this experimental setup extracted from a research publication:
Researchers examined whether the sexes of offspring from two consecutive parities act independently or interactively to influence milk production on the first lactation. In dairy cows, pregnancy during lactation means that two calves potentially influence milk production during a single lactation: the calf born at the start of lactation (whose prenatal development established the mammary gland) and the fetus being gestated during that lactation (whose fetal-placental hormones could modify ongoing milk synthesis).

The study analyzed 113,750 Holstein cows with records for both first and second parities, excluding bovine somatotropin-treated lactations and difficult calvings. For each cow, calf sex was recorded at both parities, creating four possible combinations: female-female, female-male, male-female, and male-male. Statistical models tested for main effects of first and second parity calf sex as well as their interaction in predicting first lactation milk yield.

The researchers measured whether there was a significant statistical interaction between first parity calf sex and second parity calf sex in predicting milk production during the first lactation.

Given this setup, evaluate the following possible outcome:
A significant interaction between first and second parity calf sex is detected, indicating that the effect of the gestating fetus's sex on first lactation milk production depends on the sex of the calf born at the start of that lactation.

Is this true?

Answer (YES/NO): YES